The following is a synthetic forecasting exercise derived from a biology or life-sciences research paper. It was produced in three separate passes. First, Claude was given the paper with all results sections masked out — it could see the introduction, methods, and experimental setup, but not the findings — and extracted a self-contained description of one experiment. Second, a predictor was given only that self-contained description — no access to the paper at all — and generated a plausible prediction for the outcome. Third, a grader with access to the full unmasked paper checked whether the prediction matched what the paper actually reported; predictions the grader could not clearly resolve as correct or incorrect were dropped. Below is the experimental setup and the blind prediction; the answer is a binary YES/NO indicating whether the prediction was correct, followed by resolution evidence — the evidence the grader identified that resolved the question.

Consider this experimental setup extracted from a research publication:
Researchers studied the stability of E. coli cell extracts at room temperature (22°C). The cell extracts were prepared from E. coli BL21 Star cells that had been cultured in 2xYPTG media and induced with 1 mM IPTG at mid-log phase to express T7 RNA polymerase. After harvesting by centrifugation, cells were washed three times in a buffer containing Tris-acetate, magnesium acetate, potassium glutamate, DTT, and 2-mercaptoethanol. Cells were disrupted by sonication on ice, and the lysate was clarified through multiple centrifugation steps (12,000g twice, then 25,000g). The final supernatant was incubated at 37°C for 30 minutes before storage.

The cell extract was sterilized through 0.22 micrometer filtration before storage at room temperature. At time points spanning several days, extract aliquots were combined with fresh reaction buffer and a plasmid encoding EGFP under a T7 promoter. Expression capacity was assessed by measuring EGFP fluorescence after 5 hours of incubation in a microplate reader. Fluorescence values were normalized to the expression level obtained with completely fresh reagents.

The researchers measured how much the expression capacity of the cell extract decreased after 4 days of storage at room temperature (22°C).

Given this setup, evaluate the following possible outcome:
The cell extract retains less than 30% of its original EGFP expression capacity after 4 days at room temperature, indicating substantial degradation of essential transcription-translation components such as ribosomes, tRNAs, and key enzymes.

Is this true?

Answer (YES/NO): YES